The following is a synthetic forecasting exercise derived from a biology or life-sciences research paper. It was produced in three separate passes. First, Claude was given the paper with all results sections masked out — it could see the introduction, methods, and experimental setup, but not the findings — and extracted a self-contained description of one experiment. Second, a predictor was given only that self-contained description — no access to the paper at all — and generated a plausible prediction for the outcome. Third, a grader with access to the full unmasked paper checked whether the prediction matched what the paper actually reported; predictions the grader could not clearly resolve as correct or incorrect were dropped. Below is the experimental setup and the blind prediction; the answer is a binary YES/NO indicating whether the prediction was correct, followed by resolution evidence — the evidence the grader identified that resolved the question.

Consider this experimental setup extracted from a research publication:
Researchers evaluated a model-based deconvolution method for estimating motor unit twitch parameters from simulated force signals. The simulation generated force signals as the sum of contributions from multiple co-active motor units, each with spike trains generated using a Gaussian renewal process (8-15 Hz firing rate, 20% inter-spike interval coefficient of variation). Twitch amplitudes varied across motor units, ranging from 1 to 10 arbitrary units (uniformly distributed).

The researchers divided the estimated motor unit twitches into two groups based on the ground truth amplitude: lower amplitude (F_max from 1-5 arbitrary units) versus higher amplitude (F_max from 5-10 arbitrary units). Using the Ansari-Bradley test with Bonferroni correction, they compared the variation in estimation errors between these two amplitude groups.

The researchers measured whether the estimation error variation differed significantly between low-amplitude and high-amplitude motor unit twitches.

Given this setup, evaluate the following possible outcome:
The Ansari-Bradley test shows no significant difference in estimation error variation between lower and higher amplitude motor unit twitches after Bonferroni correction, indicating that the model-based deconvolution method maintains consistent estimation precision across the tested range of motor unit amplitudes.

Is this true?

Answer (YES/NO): NO